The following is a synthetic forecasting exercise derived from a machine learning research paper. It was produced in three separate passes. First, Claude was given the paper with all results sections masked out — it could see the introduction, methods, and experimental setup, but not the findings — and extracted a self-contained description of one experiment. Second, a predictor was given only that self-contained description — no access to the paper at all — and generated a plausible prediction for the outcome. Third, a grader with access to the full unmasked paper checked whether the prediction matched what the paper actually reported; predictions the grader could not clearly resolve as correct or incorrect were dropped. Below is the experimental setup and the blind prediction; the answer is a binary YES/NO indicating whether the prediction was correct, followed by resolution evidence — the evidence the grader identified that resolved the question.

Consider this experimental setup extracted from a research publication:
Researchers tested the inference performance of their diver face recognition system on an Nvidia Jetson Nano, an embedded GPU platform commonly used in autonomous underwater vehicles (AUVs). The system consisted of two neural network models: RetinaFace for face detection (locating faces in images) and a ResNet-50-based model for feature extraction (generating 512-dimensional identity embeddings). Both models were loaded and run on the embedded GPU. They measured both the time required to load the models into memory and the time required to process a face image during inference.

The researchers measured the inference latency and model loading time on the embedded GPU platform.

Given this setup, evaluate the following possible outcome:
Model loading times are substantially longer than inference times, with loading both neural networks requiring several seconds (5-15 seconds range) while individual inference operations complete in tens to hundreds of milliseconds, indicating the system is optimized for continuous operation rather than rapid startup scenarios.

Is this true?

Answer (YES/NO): NO